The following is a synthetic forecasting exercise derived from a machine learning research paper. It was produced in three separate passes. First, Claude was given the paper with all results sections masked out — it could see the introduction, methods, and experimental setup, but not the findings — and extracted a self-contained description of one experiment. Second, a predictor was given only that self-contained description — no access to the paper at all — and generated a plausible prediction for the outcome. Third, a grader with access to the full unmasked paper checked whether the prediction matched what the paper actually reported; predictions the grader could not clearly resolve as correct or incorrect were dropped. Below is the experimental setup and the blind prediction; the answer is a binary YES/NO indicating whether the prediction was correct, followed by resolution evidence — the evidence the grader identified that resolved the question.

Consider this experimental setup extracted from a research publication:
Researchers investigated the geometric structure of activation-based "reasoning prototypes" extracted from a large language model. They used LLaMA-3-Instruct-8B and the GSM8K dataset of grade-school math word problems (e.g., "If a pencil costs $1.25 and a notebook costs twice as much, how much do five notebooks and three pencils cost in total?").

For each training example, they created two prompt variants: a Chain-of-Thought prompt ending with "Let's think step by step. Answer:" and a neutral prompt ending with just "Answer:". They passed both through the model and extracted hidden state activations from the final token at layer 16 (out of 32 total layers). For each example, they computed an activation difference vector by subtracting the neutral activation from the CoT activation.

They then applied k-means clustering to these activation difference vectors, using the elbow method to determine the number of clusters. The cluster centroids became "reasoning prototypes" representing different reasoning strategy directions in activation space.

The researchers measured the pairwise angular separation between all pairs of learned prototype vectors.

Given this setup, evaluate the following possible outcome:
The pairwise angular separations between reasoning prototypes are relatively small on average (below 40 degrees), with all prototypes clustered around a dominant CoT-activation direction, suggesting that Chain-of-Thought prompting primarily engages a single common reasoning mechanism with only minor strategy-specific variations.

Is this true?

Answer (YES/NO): YES